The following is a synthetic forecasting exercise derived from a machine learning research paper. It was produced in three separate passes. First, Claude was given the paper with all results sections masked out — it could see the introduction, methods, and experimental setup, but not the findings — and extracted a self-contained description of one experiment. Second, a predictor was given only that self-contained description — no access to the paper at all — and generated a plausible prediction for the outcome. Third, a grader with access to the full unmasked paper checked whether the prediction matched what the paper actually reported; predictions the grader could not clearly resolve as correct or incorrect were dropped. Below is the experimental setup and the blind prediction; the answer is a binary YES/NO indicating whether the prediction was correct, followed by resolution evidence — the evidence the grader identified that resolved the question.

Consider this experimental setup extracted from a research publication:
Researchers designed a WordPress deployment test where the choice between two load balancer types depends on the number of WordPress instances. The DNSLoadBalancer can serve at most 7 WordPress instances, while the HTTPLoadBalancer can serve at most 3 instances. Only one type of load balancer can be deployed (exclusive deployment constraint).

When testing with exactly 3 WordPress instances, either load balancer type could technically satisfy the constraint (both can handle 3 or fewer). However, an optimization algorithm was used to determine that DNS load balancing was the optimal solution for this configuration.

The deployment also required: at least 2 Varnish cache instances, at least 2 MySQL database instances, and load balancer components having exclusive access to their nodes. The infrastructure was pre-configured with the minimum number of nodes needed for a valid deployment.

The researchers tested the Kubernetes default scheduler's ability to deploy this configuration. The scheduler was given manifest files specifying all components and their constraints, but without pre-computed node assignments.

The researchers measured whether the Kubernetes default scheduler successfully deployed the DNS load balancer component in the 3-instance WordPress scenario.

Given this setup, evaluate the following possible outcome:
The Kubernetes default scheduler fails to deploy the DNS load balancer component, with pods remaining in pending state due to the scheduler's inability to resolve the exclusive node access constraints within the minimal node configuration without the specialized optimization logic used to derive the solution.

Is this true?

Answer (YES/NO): NO